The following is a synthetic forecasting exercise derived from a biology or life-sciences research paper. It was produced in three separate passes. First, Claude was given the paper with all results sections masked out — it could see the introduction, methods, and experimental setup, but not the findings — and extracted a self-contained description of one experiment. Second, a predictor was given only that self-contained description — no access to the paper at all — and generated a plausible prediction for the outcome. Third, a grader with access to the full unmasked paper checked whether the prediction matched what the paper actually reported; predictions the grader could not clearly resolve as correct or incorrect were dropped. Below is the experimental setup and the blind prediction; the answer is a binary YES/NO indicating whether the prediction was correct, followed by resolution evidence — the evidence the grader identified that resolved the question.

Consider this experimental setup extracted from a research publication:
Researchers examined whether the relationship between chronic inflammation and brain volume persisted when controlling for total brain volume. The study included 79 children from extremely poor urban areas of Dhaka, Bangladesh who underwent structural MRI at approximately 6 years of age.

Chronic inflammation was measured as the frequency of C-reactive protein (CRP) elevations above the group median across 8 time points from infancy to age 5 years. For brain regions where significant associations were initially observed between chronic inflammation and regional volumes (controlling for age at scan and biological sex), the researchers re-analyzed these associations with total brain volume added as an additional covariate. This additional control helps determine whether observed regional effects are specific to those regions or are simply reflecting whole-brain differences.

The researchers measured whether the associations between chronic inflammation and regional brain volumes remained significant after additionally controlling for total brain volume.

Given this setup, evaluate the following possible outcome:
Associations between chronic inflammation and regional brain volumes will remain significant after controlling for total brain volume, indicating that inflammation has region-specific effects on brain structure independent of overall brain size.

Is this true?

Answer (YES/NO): NO